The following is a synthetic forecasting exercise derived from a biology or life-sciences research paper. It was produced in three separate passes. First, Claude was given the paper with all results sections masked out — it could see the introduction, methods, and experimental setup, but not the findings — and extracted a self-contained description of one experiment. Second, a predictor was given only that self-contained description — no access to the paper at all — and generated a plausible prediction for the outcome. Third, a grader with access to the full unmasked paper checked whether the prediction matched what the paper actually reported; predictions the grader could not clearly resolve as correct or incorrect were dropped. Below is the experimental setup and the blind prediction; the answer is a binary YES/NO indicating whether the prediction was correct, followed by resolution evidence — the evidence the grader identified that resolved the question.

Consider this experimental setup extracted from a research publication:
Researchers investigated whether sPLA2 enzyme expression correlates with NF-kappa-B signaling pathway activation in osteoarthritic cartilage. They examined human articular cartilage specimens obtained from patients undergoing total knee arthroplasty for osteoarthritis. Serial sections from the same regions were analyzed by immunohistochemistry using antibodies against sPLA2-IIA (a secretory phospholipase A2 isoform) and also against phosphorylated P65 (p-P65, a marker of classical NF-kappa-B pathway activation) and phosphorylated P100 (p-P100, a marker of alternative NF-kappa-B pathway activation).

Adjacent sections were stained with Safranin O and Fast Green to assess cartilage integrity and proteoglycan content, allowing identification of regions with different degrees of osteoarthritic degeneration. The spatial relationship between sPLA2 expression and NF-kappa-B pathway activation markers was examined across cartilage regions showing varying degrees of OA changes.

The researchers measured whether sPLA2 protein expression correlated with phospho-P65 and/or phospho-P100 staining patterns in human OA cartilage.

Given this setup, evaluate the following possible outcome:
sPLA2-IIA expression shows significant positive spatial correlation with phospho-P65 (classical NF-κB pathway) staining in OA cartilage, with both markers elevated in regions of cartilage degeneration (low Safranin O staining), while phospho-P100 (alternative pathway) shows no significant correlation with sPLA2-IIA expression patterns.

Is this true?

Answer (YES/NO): NO